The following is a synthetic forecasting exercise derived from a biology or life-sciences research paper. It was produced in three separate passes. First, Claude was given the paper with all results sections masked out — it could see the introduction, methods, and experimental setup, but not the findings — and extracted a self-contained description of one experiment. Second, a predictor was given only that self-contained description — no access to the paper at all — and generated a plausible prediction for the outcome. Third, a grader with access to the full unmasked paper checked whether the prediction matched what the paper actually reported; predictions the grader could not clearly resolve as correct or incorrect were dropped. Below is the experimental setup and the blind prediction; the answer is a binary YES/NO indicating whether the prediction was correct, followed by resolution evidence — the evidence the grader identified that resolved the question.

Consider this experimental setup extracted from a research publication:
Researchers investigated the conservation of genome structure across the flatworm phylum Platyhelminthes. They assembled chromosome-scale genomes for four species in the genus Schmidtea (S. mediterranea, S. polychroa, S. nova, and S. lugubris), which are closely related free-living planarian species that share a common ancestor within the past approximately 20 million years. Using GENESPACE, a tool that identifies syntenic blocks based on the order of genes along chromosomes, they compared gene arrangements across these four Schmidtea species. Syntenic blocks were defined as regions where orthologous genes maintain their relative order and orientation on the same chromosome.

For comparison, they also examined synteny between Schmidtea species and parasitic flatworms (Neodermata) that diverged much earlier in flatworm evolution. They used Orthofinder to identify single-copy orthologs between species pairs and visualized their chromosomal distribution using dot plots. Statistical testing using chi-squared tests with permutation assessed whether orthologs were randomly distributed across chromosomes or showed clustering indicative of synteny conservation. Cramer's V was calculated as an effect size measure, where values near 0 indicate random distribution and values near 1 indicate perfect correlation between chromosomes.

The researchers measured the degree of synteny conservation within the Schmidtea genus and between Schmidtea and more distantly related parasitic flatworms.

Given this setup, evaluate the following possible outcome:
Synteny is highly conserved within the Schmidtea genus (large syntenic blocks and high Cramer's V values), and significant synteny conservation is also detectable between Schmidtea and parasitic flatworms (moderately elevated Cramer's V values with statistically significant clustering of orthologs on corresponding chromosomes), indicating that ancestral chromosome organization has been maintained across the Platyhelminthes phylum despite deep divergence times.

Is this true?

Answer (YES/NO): NO